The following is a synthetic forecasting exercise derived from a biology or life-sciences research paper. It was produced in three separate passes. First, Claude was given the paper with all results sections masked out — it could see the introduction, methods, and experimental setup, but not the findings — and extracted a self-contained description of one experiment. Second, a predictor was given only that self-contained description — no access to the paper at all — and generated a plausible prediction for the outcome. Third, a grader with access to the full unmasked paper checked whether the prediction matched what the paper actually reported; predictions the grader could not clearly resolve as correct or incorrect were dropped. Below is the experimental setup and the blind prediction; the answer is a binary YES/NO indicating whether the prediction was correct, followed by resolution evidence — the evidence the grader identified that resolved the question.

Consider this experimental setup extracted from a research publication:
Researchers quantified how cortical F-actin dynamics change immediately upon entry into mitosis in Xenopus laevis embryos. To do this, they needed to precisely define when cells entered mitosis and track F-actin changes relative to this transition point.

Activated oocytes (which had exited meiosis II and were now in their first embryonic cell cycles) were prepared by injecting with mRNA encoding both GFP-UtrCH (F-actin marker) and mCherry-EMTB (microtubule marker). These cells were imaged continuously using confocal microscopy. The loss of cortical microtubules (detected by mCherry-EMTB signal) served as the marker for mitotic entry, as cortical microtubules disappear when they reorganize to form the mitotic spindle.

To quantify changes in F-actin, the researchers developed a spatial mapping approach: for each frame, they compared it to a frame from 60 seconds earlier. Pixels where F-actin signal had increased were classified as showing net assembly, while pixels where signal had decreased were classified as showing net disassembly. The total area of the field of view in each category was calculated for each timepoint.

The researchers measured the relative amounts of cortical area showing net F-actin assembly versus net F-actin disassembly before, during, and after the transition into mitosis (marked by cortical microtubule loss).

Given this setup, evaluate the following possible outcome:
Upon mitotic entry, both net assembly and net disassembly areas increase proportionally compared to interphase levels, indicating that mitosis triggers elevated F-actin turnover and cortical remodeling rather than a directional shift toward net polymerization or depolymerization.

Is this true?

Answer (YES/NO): NO